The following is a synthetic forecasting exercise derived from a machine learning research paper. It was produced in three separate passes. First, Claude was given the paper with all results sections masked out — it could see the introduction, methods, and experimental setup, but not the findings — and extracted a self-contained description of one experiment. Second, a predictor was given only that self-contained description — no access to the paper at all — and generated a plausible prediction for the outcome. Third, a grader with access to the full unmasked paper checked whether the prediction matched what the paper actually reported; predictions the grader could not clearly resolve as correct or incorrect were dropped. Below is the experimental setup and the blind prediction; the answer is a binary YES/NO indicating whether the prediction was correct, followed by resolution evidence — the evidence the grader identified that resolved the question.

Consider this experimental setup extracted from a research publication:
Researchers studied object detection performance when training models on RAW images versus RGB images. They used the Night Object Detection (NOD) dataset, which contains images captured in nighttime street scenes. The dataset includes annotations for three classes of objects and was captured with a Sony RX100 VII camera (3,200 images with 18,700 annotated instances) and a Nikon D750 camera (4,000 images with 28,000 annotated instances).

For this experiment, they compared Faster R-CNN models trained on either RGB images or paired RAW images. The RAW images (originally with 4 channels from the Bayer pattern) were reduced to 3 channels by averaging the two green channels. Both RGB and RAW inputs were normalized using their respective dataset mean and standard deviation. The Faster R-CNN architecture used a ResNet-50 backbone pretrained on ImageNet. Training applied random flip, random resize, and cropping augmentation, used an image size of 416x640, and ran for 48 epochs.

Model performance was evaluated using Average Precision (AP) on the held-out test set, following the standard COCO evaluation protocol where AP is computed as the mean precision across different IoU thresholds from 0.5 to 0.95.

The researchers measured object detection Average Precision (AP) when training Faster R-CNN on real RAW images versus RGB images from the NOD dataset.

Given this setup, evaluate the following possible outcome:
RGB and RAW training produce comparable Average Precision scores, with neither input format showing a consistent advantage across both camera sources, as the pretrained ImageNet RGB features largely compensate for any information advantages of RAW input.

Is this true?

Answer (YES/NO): NO